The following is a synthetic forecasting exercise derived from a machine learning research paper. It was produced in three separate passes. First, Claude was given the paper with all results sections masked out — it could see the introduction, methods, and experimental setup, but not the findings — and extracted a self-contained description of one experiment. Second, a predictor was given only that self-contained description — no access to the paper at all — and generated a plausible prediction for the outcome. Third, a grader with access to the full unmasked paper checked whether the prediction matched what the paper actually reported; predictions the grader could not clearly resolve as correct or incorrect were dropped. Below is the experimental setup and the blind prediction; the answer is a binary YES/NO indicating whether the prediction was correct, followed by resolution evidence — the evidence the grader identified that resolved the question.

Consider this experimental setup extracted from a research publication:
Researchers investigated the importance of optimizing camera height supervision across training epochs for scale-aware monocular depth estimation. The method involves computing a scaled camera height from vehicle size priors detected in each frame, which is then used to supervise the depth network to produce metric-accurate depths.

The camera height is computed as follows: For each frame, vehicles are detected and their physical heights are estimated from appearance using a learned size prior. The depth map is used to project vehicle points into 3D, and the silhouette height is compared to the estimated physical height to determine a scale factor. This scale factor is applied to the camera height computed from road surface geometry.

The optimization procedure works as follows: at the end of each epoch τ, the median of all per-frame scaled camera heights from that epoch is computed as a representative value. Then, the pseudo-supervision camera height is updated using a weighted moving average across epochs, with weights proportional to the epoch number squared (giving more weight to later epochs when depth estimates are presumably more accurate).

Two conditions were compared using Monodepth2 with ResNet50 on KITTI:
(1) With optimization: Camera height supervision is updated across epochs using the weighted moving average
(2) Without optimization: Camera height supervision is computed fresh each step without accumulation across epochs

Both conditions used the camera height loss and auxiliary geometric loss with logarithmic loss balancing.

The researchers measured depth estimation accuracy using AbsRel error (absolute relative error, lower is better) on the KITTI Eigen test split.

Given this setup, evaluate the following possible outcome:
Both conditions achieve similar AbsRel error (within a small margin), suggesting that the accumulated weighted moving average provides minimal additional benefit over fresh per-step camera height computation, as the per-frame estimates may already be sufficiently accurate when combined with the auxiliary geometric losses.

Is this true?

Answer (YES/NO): NO